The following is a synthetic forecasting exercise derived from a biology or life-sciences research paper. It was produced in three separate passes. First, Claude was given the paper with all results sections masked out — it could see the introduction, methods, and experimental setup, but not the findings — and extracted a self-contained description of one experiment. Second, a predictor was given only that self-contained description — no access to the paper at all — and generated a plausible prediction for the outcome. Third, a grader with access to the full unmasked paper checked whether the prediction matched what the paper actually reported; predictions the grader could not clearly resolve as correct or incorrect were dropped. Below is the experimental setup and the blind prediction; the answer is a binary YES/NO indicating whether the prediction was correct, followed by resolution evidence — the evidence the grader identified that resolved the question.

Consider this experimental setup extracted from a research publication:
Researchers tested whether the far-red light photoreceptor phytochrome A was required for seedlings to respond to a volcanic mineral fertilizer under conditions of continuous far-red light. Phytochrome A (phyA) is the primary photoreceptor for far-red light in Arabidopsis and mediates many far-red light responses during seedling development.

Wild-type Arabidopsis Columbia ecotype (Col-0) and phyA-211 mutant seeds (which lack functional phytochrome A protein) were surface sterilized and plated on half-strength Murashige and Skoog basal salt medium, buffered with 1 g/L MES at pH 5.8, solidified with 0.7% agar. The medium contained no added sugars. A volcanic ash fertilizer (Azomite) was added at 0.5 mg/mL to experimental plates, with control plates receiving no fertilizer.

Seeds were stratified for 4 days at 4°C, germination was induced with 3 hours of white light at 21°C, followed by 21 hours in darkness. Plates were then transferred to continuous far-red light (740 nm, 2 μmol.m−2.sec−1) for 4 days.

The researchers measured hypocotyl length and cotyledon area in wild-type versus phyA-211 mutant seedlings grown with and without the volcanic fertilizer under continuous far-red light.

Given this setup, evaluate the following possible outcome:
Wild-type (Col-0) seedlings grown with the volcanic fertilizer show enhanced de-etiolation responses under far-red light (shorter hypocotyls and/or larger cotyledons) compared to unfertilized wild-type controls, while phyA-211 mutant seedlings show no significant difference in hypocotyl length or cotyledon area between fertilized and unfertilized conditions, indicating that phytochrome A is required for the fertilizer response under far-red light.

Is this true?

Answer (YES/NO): NO